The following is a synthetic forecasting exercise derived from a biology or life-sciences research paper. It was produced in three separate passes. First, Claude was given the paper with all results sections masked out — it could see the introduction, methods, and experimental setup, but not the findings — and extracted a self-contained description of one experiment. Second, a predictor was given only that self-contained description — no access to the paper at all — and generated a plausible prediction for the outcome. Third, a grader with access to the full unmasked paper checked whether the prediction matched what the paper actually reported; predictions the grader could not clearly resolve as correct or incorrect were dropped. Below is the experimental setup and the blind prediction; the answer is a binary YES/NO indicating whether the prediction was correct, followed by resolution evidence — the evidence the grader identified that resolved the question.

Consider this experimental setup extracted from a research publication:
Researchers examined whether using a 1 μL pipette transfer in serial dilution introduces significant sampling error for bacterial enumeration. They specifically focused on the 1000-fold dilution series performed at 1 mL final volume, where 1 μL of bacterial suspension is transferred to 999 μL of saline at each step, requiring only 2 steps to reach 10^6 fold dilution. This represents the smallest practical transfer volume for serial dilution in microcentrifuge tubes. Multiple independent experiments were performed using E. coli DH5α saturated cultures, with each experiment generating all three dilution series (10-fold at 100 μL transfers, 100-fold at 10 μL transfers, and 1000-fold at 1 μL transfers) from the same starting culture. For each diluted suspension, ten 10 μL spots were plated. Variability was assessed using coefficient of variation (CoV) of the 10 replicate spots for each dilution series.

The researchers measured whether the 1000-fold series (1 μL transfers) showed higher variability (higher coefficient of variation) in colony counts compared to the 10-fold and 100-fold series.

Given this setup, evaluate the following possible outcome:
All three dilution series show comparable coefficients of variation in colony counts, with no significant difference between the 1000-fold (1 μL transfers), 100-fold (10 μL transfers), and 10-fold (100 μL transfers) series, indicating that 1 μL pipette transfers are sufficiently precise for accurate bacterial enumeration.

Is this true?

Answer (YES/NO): NO